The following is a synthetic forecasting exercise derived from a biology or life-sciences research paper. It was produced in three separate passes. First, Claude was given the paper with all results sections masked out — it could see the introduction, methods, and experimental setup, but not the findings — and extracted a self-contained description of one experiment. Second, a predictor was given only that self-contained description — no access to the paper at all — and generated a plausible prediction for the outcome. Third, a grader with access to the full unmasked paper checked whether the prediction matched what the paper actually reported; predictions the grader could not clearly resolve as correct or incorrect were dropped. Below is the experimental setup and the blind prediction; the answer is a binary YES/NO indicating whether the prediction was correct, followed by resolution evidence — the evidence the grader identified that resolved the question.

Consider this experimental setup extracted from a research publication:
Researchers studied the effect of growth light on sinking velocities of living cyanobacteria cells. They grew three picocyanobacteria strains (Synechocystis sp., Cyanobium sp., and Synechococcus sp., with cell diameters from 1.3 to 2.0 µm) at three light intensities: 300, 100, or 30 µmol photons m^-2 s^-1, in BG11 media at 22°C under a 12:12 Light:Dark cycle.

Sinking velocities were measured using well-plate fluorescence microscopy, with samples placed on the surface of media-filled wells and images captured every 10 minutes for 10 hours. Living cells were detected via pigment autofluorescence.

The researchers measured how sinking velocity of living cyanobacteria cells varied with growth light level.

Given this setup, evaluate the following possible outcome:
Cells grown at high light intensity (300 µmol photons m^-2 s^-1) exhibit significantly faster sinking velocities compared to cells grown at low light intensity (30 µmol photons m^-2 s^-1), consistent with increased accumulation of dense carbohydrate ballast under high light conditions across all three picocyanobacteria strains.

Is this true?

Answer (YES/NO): NO